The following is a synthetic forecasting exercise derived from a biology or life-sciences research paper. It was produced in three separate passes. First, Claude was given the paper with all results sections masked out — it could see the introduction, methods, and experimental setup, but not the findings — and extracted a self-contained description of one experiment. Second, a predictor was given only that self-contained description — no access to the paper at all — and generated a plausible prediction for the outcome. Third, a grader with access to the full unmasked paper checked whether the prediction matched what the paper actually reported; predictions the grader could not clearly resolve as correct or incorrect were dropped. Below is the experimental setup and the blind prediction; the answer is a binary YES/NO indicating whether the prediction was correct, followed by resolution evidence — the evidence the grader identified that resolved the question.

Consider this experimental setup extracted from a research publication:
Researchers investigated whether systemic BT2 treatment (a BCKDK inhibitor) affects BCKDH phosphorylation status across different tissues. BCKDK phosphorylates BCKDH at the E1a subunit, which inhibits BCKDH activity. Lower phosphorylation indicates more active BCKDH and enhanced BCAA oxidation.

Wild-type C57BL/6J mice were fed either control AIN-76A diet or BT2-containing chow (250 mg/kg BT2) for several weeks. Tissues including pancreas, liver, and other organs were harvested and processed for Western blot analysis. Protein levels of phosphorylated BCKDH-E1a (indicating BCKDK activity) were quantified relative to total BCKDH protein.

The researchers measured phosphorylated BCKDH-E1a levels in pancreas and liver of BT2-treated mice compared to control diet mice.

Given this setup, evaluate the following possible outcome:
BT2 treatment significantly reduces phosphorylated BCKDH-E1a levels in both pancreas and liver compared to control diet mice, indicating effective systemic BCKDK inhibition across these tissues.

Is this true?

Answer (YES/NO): NO